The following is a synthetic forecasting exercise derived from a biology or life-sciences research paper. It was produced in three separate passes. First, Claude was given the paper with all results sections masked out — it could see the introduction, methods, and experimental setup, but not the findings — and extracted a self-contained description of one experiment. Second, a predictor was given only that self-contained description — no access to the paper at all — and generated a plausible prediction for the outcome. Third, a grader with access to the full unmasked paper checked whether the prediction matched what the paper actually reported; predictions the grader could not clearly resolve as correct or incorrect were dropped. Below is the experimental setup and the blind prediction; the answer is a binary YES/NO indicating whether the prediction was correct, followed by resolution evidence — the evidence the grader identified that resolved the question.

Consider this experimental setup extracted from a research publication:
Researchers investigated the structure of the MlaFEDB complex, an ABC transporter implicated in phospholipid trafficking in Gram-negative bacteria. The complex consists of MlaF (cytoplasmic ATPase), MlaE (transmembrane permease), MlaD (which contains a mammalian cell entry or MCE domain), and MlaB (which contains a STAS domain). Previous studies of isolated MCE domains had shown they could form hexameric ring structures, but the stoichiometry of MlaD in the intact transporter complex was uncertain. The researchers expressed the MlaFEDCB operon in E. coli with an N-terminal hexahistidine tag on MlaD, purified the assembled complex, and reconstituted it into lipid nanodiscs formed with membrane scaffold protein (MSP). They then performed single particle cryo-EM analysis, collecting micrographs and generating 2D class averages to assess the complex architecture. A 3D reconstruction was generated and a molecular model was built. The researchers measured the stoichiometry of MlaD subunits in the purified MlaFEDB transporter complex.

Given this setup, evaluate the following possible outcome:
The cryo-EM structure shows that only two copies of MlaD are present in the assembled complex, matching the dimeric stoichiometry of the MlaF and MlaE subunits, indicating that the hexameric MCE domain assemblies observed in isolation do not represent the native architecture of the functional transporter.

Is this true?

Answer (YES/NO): NO